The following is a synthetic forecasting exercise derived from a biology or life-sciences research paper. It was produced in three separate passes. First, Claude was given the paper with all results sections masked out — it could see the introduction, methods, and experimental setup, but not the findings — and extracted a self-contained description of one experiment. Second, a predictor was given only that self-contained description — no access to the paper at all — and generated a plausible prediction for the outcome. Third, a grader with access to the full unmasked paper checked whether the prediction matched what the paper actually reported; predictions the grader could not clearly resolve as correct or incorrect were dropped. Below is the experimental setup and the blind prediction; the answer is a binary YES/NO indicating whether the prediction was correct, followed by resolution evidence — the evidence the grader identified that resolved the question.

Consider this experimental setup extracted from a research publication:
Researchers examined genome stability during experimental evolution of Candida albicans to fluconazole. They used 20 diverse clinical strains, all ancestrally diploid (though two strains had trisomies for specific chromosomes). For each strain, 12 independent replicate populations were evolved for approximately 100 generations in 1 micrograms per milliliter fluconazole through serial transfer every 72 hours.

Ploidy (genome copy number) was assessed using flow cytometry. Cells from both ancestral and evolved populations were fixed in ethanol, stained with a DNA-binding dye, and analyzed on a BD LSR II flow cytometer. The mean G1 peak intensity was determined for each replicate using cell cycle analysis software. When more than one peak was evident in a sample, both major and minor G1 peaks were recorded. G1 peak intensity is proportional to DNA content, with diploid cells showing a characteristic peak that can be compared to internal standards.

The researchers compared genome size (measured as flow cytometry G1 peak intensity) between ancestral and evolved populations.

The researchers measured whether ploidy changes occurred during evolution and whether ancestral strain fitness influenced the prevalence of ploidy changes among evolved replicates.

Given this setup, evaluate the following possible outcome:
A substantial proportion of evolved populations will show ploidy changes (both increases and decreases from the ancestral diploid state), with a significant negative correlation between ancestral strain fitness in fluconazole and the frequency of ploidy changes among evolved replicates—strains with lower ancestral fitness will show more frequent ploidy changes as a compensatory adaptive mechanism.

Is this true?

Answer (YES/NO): NO